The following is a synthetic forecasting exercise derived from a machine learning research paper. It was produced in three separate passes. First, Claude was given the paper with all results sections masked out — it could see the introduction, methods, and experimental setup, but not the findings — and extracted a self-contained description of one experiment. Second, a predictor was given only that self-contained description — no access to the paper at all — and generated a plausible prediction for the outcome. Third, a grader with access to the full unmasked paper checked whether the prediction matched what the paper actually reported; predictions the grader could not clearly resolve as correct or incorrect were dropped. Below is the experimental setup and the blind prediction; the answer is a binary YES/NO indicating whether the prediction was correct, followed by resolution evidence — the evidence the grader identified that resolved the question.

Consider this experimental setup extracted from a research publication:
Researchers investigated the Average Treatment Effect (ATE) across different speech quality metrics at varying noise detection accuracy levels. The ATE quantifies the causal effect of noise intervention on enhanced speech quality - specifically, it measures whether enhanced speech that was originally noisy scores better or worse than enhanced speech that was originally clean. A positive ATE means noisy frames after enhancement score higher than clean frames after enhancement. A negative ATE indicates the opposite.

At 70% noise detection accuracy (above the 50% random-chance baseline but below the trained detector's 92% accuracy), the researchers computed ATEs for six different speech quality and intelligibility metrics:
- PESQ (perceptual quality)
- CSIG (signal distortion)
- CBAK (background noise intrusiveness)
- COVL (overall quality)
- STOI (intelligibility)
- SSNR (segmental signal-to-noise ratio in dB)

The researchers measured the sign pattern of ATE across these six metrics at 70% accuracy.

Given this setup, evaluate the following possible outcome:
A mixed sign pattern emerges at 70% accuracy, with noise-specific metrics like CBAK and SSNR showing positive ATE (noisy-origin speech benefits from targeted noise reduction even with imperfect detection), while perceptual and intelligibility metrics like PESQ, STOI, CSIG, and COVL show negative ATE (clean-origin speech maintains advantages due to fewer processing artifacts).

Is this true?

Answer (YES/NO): NO